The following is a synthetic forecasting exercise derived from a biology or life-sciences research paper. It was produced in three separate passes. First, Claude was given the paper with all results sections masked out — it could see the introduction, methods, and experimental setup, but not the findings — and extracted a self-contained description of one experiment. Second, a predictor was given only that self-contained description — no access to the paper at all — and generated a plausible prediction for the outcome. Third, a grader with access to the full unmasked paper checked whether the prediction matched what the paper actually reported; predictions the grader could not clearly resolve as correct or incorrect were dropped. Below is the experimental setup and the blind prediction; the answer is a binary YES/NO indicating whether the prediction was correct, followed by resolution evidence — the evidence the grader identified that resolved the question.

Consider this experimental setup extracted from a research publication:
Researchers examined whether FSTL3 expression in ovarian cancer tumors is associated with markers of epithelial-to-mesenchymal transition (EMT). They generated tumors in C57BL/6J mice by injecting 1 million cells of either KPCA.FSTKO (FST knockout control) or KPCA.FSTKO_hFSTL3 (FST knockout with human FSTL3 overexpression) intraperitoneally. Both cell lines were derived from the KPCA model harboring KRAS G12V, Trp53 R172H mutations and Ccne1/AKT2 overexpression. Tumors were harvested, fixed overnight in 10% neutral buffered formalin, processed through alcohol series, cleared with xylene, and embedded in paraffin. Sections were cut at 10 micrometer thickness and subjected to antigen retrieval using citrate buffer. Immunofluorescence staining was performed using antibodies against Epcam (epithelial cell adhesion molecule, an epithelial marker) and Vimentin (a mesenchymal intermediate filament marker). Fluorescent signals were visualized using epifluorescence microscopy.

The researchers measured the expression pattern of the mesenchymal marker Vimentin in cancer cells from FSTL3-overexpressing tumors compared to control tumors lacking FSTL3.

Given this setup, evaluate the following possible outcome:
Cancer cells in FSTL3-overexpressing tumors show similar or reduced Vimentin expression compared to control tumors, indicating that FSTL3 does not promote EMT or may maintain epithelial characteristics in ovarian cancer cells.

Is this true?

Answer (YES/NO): NO